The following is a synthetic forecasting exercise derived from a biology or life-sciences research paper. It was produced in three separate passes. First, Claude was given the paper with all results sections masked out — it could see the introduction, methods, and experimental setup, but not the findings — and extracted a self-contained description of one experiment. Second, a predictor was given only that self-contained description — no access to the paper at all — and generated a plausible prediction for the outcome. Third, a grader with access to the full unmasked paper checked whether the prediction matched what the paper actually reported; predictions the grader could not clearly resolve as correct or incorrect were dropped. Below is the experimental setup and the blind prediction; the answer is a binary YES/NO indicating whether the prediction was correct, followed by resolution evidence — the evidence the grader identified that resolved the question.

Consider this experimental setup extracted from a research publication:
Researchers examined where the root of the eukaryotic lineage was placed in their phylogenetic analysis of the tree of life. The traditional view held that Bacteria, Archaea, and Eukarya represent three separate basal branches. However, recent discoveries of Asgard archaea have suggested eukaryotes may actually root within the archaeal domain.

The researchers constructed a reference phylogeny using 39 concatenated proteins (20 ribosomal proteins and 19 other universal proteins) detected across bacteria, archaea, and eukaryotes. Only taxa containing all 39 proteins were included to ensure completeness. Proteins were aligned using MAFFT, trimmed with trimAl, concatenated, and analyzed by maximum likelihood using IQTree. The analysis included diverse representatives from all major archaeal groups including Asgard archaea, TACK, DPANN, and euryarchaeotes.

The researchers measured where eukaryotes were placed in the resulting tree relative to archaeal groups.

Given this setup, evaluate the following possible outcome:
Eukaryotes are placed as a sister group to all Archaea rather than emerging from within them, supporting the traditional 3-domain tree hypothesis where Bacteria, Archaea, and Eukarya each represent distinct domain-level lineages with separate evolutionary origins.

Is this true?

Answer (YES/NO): NO